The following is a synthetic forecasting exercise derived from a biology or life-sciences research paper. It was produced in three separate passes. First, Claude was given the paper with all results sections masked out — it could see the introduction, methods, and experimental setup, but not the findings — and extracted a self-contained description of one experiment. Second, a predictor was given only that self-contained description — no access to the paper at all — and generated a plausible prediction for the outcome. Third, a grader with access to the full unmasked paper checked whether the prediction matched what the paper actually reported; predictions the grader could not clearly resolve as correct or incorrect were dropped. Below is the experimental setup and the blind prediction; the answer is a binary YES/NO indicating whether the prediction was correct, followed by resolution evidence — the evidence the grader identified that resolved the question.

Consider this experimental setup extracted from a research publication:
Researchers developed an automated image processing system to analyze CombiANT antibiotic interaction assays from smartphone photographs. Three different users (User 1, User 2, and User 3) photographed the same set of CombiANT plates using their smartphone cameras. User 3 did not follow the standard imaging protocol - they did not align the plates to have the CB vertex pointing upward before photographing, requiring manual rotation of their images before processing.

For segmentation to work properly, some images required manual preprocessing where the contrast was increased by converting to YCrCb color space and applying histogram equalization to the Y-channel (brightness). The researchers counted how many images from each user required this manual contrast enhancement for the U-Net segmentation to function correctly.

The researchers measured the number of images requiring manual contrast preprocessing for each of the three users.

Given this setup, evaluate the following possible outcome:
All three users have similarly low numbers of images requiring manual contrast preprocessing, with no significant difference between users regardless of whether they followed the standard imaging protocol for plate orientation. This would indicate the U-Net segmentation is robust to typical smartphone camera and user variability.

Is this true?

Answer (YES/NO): NO